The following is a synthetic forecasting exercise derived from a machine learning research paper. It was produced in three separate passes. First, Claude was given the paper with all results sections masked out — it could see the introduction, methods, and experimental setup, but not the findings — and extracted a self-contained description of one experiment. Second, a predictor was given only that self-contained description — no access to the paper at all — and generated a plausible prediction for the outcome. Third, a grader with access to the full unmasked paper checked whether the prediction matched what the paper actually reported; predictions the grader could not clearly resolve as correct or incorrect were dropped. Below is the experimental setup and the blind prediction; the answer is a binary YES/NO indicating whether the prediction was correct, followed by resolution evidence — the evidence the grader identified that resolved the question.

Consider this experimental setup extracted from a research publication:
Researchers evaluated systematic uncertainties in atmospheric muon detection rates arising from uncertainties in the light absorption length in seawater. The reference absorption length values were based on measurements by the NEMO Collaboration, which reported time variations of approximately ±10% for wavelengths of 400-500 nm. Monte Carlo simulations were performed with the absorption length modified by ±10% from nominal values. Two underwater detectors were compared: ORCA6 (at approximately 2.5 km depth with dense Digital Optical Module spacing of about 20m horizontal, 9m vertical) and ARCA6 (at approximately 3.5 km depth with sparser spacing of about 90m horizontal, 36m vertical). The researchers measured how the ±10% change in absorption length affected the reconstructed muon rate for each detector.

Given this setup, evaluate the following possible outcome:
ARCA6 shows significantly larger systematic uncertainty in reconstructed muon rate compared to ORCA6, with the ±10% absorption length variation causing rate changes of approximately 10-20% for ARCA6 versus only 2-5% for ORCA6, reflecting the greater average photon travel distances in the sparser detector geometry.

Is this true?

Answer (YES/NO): NO